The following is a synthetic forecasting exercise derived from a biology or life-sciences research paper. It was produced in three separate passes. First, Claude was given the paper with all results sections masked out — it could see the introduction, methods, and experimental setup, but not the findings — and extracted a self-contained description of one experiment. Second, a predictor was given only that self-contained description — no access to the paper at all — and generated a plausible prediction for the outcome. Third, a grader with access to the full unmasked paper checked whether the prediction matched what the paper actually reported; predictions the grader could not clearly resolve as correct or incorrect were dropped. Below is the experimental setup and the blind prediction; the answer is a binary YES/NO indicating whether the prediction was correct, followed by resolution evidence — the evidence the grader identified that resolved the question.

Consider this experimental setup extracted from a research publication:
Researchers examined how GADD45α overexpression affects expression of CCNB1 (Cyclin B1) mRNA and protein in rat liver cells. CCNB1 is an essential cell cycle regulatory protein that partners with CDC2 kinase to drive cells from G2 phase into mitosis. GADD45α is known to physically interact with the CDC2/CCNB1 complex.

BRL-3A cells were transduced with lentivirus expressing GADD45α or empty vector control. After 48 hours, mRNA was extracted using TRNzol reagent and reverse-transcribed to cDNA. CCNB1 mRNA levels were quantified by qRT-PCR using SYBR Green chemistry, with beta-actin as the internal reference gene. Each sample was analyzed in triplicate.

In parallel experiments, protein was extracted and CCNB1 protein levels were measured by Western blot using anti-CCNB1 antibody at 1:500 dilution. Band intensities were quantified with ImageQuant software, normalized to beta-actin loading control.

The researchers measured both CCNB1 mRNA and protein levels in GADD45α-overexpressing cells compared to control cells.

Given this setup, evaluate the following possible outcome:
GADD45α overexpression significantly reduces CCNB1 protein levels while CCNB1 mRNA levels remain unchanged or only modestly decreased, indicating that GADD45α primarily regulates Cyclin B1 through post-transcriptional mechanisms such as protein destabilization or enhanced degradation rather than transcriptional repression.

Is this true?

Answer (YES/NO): NO